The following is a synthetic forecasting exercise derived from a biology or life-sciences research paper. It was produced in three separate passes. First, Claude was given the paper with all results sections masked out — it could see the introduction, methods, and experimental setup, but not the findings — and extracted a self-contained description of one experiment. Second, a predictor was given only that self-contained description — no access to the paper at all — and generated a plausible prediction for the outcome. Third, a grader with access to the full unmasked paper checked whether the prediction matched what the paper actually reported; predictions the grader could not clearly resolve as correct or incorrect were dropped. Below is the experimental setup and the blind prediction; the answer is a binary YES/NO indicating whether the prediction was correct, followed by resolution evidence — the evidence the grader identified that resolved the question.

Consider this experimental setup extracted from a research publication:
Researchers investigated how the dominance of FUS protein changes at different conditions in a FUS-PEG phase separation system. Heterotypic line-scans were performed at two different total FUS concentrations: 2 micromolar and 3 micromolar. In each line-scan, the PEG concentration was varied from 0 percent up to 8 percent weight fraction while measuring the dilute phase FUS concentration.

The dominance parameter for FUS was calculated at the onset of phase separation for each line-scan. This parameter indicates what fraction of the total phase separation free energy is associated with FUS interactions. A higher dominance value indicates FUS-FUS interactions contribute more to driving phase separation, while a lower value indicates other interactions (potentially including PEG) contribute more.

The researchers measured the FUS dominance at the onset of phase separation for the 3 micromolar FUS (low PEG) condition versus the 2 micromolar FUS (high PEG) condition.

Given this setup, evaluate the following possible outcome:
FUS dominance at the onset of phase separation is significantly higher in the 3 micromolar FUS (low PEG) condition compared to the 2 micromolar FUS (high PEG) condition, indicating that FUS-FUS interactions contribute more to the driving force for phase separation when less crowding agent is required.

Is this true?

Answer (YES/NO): YES